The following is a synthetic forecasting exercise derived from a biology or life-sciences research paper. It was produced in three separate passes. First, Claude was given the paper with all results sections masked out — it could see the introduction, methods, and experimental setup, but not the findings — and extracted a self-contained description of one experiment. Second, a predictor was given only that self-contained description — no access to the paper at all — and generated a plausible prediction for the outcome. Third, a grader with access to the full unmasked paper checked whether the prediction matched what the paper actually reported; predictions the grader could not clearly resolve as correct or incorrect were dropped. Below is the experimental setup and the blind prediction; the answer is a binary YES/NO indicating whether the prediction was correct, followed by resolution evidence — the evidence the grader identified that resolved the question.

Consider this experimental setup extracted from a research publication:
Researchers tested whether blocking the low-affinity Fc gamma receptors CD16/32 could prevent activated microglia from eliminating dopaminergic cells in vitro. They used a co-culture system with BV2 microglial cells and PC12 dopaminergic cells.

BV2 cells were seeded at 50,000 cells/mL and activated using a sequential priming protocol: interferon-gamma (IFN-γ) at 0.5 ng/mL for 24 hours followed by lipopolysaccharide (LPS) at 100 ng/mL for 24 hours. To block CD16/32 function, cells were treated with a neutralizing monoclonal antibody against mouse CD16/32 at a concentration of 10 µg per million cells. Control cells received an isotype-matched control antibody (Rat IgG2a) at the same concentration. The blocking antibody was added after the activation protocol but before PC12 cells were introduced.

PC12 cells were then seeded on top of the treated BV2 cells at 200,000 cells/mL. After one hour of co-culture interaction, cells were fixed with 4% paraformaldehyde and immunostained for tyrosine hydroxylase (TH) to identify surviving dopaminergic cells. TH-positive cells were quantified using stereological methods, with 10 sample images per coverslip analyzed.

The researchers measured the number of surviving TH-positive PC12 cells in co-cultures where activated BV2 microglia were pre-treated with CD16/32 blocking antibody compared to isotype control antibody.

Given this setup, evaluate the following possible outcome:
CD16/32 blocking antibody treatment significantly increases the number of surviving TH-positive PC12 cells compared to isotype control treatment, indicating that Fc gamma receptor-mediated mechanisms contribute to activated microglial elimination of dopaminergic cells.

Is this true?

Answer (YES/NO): YES